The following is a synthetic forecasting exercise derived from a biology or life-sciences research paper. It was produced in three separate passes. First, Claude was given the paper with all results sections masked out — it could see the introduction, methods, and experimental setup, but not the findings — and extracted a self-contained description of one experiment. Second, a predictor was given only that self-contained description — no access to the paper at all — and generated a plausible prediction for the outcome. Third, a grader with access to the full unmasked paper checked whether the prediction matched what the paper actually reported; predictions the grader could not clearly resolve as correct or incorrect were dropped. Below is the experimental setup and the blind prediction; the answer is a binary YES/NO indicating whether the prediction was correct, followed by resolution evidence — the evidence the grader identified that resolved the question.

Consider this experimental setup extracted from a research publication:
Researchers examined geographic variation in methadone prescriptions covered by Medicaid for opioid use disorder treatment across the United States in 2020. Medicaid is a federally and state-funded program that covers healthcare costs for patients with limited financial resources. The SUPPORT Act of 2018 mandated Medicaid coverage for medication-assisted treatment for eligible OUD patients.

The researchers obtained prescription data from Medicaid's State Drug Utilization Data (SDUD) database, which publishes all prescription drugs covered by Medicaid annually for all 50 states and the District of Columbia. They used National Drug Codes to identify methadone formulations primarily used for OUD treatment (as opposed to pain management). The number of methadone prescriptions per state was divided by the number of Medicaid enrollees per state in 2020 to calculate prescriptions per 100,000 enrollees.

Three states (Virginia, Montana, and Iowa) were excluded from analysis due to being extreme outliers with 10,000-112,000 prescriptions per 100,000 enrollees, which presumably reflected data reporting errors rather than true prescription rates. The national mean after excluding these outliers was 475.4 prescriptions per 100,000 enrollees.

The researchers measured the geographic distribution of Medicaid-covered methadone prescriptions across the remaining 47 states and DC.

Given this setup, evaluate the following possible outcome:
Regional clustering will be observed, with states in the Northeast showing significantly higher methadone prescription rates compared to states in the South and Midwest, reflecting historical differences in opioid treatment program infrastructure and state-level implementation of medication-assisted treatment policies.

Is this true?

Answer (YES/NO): NO